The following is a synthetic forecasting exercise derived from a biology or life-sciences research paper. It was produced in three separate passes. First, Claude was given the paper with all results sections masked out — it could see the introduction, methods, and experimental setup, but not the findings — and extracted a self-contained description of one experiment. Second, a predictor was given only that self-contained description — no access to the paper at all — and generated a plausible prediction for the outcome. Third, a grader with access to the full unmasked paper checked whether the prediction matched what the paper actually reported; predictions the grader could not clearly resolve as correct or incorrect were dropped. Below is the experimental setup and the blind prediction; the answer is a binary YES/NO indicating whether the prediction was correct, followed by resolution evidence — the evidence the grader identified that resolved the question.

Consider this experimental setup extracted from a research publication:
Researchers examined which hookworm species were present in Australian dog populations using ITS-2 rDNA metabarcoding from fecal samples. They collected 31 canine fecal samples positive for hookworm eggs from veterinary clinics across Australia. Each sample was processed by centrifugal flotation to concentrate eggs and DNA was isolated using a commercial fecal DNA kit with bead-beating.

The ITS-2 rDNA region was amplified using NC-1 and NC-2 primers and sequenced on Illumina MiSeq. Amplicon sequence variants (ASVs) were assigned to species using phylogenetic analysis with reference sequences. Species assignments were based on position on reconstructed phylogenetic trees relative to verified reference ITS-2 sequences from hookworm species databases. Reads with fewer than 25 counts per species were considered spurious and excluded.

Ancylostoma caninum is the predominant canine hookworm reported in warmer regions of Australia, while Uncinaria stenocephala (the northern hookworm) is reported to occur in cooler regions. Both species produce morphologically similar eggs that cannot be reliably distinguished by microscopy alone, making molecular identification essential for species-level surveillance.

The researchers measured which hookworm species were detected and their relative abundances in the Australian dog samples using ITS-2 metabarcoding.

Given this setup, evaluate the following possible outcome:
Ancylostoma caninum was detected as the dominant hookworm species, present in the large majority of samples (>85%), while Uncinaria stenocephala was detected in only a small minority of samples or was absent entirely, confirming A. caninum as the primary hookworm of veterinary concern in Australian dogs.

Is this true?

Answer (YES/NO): YES